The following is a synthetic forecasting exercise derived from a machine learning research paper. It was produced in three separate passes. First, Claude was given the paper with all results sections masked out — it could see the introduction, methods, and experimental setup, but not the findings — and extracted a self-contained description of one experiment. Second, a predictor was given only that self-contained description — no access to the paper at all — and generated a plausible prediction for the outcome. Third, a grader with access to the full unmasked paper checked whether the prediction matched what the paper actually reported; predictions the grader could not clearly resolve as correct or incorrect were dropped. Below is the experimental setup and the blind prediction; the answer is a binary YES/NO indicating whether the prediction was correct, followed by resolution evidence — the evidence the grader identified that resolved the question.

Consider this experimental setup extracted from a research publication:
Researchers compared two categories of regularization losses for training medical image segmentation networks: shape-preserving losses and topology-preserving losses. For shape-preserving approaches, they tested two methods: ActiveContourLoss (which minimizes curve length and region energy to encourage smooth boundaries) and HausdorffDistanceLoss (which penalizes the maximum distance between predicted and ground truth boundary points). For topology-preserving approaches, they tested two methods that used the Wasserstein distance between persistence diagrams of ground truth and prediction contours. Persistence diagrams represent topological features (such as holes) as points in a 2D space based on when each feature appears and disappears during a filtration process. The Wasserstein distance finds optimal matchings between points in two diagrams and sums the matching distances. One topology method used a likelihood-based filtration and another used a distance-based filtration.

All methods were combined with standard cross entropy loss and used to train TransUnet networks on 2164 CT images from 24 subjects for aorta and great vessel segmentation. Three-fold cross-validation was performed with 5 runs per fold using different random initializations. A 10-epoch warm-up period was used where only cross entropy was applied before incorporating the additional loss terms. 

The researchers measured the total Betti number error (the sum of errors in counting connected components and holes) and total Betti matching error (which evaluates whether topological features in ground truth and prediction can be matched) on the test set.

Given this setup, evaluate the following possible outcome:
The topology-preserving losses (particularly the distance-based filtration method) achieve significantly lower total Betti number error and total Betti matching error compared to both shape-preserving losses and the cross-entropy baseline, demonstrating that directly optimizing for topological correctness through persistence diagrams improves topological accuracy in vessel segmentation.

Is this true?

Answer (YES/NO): NO